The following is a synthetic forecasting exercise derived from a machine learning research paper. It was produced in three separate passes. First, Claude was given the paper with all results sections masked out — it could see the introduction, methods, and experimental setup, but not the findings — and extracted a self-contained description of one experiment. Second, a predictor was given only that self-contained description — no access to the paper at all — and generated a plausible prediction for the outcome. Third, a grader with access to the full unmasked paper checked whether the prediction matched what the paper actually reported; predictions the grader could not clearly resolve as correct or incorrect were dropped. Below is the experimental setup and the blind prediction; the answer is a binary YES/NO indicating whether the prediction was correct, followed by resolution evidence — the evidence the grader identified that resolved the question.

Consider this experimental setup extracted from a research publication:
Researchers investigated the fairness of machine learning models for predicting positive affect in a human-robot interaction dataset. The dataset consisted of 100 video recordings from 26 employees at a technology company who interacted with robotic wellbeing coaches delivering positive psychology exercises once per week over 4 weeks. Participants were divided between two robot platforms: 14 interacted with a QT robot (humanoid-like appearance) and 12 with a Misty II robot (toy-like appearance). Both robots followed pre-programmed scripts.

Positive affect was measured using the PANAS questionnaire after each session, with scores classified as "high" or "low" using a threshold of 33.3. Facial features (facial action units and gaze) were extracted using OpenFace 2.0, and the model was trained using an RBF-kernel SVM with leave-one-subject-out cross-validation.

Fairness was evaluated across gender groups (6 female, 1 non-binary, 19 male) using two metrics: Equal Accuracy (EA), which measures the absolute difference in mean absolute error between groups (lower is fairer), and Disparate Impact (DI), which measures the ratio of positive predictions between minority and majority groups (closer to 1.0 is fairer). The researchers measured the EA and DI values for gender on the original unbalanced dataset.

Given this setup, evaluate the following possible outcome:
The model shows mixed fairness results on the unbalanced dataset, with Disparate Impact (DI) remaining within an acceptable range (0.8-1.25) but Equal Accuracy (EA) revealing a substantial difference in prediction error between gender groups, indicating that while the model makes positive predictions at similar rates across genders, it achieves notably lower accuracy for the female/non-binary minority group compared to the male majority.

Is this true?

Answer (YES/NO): NO